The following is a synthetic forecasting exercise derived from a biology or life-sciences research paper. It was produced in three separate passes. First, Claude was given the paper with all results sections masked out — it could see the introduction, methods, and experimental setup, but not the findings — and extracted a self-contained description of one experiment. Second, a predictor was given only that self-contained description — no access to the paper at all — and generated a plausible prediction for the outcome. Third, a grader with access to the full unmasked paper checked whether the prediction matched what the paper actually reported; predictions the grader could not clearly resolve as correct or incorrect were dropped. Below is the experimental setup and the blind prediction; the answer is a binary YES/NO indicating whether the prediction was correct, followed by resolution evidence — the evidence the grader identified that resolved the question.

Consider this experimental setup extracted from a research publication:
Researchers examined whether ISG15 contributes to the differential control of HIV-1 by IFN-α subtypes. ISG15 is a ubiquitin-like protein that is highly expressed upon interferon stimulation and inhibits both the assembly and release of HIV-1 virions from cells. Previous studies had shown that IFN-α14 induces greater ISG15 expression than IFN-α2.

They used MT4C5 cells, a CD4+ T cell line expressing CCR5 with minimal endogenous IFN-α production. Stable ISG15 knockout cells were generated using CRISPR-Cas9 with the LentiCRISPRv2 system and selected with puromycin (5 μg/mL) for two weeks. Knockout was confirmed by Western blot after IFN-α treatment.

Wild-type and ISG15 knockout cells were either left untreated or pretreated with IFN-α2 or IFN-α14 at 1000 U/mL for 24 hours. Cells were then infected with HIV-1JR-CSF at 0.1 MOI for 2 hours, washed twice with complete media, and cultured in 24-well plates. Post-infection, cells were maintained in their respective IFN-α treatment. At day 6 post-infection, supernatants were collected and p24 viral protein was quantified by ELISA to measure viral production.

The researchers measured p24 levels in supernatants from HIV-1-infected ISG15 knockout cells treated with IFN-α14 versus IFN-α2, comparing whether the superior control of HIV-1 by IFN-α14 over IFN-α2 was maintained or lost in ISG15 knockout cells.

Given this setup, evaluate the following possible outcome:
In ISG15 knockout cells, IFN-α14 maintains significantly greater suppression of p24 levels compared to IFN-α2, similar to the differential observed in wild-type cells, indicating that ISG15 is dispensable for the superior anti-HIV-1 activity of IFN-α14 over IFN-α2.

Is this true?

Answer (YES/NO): NO